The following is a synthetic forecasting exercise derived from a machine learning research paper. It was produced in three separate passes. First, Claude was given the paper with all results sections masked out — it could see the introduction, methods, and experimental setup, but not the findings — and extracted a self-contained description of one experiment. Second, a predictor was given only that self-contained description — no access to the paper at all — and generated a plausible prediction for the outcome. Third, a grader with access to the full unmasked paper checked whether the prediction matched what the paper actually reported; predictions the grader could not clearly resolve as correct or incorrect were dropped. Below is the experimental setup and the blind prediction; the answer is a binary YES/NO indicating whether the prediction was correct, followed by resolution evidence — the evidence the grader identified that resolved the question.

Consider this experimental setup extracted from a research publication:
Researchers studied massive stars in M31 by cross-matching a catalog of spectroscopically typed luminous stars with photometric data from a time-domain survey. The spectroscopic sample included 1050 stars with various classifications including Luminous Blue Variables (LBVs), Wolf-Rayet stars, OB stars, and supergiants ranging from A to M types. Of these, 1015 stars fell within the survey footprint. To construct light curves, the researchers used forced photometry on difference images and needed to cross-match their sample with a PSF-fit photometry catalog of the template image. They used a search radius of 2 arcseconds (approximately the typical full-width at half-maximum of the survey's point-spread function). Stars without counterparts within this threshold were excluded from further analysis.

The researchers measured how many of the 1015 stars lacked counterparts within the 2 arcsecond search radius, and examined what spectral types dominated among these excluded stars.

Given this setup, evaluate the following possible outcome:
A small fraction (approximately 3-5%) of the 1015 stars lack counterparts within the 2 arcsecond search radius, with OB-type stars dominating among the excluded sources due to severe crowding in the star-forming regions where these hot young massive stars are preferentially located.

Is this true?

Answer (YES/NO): NO